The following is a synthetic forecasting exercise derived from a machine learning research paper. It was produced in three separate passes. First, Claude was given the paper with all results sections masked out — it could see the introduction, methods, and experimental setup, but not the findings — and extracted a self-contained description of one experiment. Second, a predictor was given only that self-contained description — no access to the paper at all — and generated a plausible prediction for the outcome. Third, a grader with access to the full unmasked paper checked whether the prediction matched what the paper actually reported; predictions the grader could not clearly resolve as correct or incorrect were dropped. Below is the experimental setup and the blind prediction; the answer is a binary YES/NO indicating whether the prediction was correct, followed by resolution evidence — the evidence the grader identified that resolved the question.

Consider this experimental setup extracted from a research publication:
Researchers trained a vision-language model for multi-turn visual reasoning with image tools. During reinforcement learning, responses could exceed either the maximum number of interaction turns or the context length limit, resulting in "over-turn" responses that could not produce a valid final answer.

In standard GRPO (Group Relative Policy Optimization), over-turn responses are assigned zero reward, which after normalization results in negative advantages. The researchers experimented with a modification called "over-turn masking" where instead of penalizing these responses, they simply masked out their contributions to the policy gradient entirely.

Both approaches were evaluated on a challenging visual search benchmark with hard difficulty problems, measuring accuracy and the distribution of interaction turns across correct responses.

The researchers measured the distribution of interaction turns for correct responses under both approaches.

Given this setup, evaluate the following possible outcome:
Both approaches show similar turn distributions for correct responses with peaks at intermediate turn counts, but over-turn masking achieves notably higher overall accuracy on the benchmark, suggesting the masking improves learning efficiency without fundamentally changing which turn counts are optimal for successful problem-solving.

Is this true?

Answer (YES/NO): NO